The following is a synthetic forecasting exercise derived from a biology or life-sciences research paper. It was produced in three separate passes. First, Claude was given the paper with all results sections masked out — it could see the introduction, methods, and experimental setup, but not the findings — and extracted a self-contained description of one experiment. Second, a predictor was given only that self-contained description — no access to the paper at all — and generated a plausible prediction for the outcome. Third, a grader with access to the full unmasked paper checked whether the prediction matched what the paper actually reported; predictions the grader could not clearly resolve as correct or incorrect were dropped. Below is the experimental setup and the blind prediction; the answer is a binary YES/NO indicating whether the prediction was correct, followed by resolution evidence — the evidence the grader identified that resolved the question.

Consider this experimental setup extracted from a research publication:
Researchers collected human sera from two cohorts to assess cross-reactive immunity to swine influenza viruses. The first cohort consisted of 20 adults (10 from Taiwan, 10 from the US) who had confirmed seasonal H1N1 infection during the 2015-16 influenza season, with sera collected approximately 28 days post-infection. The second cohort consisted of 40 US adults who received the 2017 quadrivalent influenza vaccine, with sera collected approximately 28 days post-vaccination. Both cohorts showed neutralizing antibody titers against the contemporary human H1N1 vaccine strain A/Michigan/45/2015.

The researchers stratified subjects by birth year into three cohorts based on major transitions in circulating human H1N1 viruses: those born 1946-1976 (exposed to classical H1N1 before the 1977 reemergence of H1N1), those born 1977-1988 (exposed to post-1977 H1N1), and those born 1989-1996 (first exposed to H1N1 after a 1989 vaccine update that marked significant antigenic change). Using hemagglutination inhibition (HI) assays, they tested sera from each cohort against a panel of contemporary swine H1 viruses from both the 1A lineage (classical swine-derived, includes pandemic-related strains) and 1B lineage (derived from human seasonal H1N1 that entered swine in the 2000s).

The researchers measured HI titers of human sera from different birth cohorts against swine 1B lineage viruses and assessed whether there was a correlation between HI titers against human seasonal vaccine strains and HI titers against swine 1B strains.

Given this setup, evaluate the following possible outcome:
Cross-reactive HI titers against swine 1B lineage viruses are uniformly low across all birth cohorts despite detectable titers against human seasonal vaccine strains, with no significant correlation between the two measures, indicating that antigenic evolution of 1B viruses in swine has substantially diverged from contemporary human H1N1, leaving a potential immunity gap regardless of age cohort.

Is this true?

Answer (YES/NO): NO